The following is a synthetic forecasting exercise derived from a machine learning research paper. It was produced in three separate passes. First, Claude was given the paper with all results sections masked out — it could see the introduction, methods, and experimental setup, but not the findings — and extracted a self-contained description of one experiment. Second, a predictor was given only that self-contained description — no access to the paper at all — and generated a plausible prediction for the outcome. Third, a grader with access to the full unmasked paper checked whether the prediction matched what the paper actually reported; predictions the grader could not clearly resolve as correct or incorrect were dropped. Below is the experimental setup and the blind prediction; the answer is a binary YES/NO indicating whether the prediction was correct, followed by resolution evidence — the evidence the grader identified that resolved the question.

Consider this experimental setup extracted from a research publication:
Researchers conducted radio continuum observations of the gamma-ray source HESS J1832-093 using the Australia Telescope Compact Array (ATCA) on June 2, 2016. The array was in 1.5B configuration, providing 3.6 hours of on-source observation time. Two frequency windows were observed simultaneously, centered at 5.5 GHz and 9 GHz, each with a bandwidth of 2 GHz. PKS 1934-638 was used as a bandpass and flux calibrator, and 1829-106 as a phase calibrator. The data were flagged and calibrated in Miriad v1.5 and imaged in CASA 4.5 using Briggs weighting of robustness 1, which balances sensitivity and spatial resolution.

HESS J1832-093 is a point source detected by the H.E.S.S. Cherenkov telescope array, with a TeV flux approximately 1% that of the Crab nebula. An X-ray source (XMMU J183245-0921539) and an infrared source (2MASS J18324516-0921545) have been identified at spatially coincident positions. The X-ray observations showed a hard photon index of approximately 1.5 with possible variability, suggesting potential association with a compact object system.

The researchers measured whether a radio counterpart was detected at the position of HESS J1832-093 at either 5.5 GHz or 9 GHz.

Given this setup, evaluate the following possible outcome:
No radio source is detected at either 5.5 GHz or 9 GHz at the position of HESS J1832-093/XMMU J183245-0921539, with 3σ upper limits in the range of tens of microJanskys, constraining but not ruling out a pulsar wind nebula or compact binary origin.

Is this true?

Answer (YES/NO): NO